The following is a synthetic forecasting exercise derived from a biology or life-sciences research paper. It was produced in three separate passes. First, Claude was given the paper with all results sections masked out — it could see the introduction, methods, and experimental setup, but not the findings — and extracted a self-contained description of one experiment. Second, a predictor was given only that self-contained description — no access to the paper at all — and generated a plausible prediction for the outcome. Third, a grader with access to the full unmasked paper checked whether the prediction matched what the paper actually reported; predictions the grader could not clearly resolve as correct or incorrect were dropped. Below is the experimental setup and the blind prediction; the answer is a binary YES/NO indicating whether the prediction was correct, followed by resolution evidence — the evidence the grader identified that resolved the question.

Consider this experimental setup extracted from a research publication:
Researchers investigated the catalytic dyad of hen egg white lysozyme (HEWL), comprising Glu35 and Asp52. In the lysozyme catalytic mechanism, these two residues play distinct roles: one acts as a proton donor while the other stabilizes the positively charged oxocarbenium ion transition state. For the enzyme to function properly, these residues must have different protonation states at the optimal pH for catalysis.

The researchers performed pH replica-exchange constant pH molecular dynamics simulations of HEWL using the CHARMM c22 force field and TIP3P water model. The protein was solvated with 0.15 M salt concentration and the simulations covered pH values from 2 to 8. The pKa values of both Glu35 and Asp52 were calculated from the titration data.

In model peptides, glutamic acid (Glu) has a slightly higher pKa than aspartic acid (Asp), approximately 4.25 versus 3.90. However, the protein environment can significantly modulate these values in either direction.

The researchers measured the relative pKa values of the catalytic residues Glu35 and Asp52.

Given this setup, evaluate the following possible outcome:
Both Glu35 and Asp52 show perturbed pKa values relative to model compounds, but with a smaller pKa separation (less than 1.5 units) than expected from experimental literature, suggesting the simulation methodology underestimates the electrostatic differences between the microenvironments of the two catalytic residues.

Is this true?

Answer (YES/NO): YES